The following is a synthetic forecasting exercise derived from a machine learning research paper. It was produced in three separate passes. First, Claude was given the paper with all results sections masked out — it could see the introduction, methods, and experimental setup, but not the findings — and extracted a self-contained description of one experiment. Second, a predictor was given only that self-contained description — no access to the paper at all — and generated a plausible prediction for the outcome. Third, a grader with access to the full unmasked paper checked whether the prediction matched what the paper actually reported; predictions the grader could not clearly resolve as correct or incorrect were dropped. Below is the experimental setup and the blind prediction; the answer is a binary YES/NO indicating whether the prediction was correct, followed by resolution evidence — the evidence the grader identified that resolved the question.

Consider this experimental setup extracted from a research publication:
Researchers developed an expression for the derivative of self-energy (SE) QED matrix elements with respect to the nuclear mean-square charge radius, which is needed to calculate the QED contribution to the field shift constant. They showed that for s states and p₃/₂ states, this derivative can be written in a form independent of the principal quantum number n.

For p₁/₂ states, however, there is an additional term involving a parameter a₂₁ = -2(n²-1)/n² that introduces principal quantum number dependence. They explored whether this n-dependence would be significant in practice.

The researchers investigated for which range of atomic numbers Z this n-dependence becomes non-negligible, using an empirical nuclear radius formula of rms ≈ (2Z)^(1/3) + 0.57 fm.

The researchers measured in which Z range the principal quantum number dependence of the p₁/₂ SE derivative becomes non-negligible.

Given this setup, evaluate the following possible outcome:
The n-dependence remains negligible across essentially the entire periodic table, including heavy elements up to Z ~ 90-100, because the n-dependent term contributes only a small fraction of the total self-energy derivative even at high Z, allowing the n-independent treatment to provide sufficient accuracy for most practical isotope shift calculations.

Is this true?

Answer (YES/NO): NO